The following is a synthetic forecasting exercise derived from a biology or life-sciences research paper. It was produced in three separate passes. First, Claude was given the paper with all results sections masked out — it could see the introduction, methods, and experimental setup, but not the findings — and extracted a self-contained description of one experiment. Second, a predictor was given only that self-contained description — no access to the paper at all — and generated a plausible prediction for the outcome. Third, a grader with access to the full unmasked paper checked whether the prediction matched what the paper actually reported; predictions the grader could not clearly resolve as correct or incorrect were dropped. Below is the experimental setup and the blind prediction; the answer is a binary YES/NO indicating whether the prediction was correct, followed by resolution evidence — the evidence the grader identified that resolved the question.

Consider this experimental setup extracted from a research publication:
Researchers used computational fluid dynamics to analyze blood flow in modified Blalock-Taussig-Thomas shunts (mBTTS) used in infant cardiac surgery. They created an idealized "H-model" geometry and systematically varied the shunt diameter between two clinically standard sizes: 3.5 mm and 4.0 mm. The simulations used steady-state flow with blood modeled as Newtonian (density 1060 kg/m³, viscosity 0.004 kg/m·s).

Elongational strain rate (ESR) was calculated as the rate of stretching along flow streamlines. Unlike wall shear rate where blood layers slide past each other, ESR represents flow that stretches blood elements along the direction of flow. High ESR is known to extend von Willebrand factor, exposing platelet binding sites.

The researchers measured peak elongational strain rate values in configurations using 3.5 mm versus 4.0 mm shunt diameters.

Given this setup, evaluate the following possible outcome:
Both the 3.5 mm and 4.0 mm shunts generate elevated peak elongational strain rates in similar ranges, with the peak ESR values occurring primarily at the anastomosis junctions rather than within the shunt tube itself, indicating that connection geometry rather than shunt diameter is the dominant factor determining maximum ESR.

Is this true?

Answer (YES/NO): YES